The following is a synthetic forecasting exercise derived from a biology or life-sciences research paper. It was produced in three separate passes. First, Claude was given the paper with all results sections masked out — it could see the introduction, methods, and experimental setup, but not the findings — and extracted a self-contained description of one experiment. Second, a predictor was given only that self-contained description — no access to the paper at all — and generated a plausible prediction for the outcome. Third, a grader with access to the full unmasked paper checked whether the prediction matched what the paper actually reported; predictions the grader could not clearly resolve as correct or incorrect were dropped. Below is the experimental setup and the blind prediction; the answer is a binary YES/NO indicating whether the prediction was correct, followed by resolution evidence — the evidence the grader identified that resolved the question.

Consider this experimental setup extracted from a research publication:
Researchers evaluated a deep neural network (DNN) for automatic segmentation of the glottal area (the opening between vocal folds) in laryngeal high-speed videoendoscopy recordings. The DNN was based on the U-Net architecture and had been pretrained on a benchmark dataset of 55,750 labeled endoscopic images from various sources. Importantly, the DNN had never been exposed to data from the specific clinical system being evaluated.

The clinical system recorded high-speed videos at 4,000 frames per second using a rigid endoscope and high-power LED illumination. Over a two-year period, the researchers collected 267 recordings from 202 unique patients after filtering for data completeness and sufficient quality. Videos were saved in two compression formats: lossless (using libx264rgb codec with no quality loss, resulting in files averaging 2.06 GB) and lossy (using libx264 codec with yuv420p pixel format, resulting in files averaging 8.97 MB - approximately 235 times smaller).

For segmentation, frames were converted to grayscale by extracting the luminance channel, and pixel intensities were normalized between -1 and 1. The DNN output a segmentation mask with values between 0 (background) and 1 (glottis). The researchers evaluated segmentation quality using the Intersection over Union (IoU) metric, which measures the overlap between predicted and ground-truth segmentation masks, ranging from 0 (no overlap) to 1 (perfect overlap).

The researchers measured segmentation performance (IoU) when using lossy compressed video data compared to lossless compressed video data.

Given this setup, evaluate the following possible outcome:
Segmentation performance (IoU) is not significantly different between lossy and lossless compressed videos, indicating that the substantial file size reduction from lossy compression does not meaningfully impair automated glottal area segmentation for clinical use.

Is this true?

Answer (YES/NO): YES